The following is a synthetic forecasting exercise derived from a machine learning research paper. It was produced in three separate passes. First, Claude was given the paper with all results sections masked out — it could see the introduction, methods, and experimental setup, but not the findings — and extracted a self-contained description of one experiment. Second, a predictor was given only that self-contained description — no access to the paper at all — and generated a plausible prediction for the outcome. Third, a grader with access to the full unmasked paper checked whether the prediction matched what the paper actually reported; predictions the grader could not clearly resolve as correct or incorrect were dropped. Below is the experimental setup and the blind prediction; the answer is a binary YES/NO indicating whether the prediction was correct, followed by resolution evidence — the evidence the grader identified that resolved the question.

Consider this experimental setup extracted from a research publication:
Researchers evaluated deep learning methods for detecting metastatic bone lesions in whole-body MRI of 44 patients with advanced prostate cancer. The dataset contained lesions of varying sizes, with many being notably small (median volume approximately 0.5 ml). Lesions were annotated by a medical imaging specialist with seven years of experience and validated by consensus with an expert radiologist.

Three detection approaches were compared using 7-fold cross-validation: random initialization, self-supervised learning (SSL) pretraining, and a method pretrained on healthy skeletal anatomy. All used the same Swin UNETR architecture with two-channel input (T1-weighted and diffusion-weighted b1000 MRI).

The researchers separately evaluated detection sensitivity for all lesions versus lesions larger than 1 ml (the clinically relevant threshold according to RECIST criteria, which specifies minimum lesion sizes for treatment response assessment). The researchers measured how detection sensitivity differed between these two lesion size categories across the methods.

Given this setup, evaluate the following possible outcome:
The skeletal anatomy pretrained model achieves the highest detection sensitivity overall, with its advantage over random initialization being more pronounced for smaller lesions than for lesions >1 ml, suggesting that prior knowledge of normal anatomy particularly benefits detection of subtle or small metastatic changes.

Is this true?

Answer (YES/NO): YES